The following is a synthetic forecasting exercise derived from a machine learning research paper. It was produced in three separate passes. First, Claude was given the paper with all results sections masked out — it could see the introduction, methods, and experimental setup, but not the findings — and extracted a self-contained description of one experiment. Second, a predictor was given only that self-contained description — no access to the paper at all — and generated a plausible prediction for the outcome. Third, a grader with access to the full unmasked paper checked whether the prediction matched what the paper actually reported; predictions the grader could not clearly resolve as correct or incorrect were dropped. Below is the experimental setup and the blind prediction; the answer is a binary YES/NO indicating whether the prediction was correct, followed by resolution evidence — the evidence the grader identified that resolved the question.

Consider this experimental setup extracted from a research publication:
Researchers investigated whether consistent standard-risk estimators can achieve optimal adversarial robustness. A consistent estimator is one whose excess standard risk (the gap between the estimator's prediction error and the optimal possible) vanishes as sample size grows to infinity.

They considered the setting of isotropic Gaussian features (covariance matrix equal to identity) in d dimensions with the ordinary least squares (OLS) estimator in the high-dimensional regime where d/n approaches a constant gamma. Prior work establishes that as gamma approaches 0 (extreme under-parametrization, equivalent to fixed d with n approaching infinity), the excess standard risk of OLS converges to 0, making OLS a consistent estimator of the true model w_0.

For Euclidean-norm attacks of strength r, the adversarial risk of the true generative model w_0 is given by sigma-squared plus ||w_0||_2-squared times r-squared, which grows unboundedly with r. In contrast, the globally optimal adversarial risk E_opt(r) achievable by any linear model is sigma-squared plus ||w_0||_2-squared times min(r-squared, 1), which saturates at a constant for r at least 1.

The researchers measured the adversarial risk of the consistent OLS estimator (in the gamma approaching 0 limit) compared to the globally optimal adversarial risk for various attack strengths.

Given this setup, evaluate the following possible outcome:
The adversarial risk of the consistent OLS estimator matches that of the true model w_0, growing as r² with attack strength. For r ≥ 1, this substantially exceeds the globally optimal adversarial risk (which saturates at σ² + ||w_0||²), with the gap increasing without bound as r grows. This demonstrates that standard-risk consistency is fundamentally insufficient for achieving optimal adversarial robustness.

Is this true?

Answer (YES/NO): YES